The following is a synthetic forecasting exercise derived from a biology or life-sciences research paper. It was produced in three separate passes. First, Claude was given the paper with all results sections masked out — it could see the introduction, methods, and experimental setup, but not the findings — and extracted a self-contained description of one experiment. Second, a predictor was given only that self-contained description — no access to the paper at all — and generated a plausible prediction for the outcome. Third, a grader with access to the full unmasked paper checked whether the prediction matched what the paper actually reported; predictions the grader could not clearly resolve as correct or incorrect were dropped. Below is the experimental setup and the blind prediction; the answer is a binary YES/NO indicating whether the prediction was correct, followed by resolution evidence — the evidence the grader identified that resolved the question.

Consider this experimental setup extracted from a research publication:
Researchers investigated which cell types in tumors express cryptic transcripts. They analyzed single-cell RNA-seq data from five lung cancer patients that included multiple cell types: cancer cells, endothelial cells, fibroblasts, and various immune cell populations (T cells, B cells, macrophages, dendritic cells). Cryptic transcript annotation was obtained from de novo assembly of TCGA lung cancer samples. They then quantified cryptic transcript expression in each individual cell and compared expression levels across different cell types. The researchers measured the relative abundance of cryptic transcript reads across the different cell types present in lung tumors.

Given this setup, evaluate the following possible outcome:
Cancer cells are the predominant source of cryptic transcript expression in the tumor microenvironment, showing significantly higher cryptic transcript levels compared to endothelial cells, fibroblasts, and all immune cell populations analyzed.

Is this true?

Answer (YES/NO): YES